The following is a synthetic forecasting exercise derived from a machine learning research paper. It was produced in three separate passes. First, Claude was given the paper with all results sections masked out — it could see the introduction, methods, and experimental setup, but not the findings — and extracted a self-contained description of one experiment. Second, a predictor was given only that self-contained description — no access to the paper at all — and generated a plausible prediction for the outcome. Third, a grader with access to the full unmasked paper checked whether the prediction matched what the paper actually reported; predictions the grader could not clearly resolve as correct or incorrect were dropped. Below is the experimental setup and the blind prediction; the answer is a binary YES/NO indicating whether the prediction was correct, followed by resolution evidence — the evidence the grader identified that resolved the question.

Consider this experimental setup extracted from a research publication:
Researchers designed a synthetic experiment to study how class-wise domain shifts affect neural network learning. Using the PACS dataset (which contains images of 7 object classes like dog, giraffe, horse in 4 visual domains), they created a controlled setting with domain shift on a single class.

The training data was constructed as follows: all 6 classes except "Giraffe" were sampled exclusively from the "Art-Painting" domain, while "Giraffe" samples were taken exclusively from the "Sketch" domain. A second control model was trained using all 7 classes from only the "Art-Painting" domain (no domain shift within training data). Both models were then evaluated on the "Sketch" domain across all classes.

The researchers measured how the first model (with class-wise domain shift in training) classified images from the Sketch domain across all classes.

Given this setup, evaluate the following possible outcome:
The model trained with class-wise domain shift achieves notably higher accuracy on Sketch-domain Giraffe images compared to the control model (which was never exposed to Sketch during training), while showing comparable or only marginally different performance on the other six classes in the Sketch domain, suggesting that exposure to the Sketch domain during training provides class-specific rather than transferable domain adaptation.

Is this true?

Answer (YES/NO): NO